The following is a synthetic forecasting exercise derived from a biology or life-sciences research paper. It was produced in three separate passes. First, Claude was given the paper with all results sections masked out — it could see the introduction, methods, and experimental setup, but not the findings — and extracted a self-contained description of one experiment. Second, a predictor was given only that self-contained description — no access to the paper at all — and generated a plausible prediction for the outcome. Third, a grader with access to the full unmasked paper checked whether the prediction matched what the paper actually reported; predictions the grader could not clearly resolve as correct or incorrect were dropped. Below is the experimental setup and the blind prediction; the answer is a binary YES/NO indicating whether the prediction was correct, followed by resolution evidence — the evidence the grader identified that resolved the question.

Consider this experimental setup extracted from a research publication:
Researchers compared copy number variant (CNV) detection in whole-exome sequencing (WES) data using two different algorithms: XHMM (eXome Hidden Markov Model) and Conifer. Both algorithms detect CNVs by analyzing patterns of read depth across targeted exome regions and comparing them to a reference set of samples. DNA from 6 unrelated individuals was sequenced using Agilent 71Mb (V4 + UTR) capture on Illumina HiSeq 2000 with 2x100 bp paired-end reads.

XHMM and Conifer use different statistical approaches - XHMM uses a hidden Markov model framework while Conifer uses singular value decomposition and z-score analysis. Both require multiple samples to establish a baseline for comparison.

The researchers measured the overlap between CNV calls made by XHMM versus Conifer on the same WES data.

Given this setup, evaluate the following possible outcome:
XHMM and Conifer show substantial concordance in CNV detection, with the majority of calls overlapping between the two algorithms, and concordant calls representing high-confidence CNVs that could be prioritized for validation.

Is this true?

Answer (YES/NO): NO